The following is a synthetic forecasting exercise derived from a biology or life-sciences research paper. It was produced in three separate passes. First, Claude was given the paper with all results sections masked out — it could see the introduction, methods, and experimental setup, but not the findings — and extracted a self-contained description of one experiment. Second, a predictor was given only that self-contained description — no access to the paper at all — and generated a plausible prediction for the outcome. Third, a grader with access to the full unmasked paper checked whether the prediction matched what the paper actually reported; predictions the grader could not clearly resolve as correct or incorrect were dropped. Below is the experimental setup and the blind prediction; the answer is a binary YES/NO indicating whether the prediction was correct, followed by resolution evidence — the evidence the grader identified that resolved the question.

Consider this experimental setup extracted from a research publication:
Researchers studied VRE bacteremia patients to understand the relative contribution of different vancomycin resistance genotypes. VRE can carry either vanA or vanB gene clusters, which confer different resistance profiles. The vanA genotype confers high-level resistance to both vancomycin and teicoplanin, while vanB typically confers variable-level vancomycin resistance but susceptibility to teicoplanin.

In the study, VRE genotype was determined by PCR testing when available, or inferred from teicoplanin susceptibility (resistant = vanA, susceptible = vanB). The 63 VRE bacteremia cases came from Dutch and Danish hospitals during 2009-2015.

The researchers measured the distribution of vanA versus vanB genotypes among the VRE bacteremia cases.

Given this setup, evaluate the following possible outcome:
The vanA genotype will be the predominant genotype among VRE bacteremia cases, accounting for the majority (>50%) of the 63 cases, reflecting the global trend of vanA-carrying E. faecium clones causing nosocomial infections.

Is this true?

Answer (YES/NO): YES